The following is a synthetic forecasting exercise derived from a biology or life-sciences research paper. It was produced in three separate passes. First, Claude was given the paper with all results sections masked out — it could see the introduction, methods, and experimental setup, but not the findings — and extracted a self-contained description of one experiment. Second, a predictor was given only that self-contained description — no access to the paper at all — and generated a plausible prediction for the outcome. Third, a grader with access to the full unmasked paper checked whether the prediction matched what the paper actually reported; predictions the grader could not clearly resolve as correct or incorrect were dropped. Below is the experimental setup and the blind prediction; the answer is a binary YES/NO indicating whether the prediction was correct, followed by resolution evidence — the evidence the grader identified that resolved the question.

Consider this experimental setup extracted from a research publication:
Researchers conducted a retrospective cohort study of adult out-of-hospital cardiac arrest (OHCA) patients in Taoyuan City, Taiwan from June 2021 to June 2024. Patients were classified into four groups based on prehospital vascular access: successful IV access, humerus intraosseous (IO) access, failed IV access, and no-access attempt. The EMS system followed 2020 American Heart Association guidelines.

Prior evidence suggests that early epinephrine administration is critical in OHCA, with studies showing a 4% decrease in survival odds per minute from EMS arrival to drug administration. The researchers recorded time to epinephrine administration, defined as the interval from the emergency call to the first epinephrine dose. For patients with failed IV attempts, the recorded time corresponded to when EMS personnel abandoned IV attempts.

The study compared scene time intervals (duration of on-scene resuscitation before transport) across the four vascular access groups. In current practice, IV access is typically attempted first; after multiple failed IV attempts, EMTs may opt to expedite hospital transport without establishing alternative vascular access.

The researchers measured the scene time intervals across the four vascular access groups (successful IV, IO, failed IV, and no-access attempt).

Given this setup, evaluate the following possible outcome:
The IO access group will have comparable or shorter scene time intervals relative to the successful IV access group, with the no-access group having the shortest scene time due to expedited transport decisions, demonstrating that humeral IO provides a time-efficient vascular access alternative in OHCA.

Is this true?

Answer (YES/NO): NO